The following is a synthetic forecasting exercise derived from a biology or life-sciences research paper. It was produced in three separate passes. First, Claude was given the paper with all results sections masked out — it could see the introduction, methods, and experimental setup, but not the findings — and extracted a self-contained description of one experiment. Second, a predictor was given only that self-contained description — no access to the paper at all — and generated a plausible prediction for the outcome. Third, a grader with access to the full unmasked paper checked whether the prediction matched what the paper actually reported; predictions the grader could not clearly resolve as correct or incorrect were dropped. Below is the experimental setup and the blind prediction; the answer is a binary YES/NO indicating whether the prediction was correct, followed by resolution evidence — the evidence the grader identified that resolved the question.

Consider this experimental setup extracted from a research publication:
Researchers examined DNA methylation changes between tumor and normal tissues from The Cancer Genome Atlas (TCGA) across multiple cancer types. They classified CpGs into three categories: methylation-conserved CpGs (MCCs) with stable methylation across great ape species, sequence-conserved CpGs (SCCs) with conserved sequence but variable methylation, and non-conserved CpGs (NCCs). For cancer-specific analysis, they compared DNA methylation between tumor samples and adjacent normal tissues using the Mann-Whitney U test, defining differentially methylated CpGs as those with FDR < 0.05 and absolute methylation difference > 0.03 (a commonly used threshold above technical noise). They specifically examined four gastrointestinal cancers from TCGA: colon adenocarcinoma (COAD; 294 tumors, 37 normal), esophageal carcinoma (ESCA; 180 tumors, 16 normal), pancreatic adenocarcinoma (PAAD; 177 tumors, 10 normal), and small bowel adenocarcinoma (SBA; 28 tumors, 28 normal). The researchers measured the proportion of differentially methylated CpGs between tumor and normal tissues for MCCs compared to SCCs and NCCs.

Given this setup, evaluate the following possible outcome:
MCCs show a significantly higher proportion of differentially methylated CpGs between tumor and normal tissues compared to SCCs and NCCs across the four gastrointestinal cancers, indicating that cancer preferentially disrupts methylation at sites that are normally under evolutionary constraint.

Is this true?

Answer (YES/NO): NO